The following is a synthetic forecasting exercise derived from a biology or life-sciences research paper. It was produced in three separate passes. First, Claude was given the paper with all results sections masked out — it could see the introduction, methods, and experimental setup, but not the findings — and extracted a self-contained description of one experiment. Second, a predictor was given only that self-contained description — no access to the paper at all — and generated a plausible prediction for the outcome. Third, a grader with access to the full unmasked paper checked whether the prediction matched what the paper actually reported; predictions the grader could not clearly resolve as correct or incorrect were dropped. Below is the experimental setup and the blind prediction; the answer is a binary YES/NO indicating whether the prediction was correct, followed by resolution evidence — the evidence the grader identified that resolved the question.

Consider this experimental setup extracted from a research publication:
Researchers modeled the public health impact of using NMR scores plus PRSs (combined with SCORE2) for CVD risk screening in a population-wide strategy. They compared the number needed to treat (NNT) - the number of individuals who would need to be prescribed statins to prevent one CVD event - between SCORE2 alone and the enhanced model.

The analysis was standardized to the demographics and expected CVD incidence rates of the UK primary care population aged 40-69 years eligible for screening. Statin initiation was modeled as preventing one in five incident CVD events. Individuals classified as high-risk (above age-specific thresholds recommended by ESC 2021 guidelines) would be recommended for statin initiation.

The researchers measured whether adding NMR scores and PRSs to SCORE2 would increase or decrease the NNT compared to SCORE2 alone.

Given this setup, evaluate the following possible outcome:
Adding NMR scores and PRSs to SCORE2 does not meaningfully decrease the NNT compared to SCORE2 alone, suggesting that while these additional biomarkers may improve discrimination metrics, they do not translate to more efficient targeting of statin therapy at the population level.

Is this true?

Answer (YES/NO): YES